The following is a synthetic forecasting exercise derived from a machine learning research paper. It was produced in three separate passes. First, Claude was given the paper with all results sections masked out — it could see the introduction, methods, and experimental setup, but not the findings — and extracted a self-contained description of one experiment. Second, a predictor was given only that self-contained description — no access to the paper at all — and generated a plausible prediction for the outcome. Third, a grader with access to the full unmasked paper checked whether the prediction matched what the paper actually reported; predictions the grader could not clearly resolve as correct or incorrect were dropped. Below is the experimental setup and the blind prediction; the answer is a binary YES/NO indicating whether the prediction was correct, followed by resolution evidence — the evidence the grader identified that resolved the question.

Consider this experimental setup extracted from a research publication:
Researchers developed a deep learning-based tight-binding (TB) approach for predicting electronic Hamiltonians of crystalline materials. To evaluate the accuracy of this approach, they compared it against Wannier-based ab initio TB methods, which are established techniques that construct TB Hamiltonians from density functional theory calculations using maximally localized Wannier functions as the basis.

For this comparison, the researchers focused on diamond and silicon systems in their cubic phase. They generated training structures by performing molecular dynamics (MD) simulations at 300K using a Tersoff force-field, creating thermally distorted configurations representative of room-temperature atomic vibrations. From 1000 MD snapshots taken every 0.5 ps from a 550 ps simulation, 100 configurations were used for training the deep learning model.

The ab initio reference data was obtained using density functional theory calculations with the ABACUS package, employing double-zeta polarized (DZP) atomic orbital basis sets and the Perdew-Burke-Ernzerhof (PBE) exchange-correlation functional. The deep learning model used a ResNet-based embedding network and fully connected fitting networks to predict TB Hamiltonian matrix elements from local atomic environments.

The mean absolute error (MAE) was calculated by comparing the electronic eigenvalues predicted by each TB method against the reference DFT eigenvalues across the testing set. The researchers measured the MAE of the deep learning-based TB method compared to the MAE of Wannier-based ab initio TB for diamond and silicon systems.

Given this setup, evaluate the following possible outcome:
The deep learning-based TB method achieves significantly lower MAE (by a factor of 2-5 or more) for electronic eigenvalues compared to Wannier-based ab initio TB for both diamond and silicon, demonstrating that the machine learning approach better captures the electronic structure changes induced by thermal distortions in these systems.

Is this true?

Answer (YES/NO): NO